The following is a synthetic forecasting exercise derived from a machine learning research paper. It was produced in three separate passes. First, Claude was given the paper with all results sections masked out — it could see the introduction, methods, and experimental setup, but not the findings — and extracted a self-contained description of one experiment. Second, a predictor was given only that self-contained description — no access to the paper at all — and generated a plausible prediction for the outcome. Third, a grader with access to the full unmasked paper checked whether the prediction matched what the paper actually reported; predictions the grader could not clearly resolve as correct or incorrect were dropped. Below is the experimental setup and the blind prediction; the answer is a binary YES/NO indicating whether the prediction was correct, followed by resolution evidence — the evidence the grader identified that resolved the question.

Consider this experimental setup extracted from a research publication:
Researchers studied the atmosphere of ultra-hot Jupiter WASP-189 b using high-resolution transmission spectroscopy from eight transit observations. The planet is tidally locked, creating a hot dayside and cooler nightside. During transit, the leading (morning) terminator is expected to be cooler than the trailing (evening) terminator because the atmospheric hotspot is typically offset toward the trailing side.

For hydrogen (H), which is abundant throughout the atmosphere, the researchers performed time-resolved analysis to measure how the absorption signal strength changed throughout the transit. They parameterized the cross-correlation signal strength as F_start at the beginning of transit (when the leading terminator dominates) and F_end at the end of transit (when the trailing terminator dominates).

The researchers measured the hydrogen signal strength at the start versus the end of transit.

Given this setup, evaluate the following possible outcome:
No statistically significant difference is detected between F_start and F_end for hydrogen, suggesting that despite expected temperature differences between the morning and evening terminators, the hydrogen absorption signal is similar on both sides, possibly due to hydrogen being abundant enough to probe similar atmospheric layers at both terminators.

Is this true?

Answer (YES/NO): NO